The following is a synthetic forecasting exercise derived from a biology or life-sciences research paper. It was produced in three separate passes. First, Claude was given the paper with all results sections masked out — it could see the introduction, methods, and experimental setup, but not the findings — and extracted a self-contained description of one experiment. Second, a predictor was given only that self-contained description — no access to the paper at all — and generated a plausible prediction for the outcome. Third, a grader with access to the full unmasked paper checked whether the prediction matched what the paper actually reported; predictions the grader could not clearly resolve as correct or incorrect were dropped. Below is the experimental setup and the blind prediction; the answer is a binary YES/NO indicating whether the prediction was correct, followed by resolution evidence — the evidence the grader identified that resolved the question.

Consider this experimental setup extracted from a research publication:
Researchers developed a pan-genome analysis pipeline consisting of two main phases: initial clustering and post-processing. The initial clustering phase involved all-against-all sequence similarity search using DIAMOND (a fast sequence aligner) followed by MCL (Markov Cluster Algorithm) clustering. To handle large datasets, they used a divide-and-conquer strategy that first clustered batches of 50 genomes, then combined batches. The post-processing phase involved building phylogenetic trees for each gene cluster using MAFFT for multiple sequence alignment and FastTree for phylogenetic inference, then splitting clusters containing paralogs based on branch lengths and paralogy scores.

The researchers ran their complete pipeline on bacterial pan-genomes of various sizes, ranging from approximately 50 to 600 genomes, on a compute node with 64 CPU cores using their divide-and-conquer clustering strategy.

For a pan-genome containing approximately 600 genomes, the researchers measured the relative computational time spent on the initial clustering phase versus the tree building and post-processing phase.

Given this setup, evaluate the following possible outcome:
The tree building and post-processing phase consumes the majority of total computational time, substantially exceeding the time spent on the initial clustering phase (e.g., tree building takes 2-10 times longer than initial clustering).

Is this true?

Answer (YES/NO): YES